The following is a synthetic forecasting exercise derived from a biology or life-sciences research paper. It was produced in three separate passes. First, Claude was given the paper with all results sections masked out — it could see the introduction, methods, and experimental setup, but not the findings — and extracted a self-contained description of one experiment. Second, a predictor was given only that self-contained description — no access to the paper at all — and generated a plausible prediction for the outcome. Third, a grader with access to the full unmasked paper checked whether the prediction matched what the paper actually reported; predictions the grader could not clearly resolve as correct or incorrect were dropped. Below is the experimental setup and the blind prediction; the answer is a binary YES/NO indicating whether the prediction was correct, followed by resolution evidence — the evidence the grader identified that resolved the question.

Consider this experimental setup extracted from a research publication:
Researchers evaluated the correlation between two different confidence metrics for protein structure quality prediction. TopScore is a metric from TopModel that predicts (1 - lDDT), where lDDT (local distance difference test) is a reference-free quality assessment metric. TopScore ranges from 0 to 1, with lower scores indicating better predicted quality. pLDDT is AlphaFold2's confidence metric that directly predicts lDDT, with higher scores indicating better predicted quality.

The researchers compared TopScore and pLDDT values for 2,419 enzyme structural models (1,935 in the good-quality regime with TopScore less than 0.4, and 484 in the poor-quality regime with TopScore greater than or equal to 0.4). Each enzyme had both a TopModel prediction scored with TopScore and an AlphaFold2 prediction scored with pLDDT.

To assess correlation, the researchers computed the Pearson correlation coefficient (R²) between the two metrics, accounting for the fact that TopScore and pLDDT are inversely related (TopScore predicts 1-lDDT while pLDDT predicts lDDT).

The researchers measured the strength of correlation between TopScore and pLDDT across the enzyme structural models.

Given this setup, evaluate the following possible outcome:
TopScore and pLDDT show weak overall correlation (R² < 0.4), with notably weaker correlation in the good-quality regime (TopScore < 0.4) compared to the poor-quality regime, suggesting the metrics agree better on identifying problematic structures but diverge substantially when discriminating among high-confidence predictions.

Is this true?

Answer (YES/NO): NO